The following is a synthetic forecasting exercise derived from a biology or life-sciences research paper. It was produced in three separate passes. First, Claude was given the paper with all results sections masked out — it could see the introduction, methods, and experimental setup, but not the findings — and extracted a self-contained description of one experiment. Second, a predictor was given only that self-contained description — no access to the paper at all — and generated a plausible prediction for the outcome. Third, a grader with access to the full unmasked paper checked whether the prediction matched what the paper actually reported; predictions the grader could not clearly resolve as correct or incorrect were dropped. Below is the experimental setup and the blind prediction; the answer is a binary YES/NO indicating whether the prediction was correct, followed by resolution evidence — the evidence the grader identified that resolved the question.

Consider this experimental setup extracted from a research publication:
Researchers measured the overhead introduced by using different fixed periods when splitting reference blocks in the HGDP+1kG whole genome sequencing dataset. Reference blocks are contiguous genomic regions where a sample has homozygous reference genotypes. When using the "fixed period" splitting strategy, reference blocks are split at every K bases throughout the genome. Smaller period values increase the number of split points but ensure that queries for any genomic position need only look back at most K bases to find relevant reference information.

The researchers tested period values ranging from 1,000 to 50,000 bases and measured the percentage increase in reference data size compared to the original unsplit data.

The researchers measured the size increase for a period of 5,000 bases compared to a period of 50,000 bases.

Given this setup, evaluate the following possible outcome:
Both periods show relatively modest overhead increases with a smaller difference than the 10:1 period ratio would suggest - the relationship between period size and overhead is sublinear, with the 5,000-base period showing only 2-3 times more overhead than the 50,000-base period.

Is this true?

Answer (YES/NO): NO